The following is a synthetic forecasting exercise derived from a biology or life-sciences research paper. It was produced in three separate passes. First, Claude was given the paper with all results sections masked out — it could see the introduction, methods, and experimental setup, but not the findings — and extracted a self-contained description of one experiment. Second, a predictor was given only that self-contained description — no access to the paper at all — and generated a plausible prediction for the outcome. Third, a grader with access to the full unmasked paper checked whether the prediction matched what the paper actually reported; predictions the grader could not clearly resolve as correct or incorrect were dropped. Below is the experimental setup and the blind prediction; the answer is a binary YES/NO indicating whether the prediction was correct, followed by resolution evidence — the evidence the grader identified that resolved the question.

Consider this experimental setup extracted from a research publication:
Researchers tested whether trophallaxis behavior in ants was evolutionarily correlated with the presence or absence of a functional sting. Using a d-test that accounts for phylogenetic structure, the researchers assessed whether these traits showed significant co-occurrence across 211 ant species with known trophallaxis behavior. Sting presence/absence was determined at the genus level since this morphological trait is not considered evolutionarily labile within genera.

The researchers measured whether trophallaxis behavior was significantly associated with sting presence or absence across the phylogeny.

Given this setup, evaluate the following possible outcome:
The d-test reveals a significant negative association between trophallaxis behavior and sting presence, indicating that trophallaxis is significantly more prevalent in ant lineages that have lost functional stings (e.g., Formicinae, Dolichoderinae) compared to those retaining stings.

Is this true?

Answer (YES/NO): YES